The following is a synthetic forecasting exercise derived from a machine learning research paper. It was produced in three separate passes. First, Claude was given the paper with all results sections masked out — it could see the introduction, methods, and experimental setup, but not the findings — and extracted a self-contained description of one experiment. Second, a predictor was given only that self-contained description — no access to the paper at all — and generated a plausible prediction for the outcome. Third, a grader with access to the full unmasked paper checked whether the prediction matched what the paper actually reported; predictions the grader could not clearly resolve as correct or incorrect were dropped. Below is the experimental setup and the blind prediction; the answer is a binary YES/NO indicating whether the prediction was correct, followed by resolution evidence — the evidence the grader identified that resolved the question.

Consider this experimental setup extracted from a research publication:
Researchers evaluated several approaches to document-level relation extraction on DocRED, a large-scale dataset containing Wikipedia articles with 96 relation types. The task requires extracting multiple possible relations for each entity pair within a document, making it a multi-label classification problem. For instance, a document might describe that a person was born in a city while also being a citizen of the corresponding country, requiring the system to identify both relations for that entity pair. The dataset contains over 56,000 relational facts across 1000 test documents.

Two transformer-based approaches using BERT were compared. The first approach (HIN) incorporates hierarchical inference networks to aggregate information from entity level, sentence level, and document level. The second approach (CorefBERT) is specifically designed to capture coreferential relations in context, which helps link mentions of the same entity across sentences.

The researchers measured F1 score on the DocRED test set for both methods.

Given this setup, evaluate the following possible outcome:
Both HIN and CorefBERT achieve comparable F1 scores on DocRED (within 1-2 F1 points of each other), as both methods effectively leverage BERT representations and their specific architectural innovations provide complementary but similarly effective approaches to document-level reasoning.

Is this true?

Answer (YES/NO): YES